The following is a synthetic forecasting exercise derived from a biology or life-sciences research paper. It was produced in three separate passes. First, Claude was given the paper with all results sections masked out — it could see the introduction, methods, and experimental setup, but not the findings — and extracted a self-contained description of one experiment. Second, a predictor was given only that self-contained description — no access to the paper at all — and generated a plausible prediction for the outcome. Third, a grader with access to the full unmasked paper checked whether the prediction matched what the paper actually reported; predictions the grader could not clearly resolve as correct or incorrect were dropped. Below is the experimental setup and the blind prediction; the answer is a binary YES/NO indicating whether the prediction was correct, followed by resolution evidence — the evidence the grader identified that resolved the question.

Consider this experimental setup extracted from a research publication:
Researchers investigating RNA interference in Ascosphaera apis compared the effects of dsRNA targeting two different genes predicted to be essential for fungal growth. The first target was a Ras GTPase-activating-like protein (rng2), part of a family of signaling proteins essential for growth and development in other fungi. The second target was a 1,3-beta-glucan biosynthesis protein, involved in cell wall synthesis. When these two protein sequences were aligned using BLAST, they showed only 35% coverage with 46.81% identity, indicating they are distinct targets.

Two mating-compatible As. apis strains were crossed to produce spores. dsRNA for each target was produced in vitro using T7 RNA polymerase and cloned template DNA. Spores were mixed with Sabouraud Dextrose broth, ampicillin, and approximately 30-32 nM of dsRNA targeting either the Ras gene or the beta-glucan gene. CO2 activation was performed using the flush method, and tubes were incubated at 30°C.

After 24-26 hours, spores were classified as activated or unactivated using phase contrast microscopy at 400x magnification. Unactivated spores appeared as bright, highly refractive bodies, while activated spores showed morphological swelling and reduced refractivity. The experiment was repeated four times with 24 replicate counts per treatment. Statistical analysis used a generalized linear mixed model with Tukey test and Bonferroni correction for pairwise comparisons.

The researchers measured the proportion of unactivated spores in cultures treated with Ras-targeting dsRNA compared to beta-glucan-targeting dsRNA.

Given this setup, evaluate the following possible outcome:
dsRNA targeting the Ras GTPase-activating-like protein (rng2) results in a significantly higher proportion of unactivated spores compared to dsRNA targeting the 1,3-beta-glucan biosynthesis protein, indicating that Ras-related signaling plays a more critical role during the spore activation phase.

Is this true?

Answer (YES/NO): NO